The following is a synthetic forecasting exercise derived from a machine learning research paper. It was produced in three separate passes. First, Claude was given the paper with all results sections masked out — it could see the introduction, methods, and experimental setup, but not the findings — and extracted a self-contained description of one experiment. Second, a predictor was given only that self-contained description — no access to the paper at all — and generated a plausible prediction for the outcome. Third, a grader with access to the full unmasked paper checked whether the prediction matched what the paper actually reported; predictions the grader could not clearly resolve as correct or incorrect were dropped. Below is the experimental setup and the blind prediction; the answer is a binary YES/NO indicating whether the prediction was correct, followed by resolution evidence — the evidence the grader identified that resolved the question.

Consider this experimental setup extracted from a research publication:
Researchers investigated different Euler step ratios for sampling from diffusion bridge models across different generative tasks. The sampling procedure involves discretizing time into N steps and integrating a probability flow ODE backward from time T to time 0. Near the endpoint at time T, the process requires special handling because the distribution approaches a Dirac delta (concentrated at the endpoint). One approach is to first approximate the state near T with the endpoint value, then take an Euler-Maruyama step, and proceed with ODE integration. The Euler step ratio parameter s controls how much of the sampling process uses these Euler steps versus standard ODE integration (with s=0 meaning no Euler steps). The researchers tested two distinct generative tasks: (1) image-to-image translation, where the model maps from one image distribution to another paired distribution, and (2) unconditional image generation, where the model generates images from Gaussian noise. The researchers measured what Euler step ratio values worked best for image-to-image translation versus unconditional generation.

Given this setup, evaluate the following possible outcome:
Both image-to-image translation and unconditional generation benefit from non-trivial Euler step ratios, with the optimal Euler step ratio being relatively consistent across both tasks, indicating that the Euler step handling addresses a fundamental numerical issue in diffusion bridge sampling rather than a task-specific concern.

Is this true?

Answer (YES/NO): NO